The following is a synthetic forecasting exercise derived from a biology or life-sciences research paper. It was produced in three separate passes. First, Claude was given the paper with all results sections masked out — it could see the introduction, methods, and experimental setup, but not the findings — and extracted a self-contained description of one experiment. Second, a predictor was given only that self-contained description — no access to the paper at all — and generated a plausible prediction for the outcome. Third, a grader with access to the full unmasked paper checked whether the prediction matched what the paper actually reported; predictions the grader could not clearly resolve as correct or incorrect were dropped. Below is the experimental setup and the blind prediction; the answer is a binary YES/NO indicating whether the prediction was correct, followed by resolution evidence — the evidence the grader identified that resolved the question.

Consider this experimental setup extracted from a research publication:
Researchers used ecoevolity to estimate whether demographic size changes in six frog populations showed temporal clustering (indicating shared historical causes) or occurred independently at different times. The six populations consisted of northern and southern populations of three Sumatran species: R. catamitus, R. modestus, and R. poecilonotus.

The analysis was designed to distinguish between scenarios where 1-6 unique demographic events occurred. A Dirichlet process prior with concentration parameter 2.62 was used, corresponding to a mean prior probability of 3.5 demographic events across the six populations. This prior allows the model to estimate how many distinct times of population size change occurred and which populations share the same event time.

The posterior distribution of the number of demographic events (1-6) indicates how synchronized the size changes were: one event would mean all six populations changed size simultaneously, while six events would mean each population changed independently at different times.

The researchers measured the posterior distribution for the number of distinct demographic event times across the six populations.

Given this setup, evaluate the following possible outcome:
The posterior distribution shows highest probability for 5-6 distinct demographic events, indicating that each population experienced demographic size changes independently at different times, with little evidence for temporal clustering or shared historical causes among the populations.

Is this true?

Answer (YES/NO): NO